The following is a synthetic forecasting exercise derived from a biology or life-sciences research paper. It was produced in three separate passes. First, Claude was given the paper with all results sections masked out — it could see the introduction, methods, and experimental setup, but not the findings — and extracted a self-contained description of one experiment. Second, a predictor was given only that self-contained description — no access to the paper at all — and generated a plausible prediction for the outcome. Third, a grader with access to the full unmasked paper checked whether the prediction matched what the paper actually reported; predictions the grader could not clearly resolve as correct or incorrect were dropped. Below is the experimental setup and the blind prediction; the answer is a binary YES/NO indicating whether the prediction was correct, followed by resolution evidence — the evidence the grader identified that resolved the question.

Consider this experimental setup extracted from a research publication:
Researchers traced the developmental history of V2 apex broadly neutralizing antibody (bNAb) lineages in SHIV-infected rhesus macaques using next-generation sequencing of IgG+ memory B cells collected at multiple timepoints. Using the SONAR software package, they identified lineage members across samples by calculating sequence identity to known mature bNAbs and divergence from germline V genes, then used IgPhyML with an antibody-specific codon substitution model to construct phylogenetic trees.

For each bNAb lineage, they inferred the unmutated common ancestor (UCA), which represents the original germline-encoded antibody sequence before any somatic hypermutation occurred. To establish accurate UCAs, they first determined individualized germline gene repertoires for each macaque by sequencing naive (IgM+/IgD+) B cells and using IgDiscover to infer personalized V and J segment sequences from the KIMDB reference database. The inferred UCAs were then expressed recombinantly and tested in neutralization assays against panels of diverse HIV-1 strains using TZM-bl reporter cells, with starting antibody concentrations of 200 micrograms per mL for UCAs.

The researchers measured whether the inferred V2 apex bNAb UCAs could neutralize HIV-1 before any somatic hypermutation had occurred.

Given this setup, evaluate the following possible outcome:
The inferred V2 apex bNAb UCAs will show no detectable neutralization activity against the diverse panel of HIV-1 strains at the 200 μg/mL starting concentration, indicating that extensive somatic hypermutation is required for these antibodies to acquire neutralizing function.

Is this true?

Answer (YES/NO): NO